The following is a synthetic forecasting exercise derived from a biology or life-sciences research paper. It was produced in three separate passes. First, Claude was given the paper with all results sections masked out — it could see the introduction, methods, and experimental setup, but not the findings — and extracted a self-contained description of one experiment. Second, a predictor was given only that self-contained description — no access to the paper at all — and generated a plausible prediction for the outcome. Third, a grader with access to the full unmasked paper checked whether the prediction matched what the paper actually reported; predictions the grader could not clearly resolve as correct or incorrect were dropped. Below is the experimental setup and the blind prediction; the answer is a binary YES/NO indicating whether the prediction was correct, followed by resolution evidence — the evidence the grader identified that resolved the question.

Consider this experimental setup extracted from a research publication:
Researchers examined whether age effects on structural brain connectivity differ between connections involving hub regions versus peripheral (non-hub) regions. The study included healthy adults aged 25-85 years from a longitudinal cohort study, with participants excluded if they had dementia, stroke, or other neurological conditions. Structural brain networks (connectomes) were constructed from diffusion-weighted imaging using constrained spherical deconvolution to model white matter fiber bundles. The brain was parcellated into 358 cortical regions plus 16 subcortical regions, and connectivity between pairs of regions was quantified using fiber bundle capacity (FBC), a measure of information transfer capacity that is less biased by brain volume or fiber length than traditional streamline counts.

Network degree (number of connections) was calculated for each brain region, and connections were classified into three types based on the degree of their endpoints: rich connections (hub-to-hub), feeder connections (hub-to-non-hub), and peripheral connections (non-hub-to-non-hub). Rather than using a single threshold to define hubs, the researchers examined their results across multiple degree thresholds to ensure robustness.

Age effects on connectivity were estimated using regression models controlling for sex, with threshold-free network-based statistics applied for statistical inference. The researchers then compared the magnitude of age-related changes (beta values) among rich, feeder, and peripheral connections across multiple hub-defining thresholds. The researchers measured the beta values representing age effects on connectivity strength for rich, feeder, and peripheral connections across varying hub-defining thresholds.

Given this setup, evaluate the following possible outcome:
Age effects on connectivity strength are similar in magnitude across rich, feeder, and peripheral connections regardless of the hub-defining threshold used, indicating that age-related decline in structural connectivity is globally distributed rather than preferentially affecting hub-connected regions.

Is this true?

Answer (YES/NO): NO